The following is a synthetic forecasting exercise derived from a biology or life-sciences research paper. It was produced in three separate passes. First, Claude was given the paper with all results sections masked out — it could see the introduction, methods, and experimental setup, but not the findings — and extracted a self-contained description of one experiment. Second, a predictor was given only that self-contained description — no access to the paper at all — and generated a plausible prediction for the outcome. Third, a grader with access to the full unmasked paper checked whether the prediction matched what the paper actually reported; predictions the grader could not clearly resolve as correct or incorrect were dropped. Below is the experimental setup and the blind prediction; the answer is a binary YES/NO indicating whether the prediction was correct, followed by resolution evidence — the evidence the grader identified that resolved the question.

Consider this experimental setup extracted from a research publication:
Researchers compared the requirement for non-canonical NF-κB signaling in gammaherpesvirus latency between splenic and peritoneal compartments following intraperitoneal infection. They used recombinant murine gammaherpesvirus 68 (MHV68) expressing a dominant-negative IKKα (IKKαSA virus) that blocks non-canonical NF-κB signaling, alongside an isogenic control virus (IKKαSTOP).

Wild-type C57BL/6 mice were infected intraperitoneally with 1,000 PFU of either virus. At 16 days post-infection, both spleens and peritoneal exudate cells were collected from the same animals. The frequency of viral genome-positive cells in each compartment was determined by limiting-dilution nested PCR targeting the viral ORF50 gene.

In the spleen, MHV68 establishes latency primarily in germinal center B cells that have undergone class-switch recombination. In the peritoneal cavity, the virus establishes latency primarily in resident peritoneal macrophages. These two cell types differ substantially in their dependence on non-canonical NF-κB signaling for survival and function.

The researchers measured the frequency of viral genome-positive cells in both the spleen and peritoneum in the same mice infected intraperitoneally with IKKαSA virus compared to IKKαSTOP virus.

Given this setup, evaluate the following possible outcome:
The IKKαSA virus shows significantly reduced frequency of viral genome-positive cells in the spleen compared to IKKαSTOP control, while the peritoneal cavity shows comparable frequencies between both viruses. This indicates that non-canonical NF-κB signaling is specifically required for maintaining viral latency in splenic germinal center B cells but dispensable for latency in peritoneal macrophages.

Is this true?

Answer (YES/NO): YES